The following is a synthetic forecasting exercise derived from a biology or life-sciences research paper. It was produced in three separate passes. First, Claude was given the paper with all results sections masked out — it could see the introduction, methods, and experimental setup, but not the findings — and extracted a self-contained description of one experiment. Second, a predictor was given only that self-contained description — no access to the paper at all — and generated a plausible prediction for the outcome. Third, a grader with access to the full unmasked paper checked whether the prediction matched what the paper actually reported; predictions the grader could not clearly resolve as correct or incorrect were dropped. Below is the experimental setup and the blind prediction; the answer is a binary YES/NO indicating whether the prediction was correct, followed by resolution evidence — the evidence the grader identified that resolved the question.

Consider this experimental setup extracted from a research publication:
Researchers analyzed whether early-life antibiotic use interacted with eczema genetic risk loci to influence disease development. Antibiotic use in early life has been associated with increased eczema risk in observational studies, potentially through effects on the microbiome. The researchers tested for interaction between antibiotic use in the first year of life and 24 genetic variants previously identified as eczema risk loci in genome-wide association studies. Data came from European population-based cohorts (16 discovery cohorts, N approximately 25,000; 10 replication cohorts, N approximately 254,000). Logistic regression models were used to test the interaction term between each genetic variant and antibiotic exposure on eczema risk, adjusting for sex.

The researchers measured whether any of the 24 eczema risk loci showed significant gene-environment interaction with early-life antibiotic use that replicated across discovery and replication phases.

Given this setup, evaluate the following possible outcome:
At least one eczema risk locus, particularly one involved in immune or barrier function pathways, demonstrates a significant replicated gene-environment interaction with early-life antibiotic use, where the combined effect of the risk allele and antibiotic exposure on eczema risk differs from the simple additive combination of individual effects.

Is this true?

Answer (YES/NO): NO